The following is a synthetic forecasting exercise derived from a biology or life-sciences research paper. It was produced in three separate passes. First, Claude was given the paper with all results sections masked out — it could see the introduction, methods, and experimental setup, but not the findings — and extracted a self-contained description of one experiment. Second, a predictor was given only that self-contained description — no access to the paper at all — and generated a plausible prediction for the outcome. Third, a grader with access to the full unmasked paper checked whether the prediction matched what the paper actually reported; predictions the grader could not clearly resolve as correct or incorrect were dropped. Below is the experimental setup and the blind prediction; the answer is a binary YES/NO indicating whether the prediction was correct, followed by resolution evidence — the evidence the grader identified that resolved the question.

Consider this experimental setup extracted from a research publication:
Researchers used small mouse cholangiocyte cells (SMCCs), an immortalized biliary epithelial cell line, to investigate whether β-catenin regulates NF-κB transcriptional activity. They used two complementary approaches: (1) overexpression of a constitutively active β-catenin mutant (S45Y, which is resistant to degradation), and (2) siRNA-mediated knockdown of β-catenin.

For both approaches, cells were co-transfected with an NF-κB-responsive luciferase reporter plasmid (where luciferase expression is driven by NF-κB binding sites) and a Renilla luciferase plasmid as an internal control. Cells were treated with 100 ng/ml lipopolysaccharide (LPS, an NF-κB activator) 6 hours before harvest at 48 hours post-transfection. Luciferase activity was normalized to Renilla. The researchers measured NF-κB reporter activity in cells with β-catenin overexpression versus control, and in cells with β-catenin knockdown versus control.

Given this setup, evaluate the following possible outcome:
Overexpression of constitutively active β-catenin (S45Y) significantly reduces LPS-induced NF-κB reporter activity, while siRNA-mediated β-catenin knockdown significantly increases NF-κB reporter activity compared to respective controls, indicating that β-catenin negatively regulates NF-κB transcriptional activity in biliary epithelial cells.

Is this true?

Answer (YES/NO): YES